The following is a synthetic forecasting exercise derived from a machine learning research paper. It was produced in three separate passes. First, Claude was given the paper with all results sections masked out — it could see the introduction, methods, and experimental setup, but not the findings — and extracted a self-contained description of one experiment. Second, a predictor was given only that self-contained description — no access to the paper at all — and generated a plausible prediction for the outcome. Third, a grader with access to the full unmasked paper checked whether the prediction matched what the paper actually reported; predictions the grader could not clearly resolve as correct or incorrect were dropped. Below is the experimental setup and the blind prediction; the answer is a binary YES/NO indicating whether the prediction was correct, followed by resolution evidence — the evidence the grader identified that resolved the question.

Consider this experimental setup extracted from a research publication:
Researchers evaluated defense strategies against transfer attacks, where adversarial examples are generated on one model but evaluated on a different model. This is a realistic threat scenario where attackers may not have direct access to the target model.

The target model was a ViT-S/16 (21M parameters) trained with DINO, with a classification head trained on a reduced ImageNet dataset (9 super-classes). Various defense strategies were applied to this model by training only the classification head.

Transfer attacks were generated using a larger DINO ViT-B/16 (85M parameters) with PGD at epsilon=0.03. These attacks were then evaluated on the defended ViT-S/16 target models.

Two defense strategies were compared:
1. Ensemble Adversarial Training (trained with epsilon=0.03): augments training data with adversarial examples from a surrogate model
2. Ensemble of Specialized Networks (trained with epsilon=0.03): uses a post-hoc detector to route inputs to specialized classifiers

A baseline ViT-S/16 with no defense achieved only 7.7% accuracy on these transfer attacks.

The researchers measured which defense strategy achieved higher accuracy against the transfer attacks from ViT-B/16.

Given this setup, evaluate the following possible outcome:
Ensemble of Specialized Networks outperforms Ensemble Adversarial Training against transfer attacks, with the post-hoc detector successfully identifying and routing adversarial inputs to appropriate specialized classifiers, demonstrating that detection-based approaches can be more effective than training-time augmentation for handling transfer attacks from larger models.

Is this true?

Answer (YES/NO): NO